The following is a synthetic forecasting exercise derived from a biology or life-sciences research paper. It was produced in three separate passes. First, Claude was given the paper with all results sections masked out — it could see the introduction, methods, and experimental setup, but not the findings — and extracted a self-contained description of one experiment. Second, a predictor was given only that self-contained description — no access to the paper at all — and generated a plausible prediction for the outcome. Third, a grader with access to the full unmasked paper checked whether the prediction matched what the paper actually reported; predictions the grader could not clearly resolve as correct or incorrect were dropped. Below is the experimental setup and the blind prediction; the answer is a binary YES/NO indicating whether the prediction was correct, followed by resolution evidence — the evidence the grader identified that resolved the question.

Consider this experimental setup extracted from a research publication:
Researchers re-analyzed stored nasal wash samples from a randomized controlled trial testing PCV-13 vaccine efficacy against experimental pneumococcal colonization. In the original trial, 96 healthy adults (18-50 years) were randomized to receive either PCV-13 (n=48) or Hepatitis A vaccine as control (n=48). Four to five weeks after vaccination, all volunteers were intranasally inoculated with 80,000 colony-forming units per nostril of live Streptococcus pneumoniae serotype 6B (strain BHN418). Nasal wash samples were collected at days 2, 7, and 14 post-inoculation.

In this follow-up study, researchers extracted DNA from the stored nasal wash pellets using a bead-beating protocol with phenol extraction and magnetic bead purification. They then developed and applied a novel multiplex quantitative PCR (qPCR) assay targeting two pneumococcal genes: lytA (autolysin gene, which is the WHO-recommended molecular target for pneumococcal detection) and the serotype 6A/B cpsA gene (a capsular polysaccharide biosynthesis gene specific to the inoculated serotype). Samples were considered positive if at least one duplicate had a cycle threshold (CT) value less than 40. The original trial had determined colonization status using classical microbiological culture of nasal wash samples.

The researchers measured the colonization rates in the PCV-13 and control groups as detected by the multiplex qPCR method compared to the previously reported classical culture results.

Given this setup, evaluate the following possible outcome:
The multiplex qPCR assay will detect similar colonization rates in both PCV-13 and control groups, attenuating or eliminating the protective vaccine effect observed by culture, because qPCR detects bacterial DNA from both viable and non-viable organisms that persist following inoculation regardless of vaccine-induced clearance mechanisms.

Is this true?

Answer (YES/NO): NO